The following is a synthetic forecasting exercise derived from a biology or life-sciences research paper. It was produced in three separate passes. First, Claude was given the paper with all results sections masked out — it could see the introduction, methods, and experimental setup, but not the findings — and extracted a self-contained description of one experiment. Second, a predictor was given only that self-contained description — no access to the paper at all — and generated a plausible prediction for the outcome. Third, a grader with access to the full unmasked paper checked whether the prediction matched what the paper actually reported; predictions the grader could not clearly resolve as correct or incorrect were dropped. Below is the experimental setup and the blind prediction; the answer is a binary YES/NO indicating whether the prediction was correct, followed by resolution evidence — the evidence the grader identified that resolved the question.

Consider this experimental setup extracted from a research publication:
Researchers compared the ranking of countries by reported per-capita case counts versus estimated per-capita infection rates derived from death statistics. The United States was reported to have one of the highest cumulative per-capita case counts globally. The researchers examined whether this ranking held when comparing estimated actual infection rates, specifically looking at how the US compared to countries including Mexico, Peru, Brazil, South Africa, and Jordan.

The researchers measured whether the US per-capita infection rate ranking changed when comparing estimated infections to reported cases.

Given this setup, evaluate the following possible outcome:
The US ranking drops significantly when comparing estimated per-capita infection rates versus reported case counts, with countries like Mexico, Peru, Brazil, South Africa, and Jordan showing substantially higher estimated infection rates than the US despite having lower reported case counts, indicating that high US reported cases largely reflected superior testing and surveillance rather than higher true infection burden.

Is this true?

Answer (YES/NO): YES